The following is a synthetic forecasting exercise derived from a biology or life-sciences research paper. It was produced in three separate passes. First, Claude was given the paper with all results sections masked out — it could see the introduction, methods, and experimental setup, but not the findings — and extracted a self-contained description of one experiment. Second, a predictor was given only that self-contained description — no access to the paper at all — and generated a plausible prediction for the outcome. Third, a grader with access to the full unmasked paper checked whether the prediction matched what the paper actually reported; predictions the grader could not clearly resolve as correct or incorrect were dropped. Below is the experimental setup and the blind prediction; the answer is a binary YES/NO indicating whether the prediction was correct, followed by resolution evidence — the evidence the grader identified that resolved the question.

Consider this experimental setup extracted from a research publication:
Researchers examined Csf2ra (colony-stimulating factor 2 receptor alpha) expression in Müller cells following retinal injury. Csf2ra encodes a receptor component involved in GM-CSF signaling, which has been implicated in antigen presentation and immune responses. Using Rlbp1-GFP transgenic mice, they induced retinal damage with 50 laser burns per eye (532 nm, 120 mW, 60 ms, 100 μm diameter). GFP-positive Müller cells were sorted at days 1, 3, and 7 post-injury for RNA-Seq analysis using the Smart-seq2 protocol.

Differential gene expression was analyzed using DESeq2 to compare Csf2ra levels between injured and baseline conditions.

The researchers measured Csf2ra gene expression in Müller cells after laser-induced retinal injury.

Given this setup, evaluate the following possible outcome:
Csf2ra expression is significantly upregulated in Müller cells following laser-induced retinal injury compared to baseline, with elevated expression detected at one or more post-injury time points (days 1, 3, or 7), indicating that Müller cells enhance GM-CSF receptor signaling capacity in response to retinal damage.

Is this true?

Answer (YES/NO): YES